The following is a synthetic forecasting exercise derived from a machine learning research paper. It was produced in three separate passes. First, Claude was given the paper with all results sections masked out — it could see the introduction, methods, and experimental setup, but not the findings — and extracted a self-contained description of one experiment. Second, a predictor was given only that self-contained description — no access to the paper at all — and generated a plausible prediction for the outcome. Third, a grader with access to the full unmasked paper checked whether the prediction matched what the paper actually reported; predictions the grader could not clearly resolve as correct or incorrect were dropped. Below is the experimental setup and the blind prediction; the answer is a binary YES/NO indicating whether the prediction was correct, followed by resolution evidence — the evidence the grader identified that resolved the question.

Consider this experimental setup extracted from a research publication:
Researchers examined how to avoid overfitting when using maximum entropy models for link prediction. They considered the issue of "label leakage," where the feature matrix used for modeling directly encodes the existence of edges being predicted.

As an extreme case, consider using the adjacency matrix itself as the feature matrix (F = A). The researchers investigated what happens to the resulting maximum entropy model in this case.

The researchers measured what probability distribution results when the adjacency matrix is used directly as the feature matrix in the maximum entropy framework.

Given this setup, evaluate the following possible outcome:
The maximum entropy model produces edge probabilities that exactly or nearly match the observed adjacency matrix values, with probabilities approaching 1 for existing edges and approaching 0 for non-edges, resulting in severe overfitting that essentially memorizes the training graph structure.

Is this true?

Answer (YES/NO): YES